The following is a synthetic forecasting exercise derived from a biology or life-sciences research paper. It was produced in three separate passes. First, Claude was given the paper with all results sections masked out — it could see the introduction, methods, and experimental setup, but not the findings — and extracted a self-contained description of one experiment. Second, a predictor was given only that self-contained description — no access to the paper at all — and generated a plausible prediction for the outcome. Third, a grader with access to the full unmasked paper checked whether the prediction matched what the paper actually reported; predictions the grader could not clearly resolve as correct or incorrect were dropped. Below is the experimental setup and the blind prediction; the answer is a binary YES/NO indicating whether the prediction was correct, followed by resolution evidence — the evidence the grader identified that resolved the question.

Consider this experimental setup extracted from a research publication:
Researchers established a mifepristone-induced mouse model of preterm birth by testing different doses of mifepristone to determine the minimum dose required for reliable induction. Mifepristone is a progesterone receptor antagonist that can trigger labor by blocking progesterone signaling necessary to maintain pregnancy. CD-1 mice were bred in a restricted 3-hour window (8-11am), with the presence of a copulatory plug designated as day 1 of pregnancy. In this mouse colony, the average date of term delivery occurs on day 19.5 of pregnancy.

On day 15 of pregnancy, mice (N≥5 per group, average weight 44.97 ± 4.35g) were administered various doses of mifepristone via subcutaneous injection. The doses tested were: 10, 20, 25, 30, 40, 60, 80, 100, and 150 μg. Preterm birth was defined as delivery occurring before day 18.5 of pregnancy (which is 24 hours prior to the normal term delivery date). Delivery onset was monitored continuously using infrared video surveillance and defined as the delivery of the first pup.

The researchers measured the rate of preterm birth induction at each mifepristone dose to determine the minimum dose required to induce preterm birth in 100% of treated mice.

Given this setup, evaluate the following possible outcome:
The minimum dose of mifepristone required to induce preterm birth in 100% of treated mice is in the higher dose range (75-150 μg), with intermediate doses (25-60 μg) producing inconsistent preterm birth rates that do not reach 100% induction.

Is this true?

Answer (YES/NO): NO